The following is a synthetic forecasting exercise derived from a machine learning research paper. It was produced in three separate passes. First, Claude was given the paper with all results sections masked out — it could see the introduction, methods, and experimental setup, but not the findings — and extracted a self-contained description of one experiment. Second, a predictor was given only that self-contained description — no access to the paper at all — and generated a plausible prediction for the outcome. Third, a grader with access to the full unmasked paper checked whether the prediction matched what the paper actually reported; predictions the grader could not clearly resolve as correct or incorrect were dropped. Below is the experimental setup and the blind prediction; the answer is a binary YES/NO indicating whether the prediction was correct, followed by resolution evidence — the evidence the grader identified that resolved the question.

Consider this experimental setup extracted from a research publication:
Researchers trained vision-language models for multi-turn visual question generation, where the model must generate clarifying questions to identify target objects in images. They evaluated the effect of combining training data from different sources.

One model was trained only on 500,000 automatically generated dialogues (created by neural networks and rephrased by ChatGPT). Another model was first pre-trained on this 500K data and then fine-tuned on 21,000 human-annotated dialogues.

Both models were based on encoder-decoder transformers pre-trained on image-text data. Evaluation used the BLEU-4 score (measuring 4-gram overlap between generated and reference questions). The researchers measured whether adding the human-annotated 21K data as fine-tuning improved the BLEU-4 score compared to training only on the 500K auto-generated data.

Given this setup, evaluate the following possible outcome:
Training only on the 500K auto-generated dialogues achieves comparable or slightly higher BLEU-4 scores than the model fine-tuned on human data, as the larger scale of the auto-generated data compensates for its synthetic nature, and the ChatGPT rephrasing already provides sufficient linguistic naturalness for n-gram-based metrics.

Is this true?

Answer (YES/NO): NO